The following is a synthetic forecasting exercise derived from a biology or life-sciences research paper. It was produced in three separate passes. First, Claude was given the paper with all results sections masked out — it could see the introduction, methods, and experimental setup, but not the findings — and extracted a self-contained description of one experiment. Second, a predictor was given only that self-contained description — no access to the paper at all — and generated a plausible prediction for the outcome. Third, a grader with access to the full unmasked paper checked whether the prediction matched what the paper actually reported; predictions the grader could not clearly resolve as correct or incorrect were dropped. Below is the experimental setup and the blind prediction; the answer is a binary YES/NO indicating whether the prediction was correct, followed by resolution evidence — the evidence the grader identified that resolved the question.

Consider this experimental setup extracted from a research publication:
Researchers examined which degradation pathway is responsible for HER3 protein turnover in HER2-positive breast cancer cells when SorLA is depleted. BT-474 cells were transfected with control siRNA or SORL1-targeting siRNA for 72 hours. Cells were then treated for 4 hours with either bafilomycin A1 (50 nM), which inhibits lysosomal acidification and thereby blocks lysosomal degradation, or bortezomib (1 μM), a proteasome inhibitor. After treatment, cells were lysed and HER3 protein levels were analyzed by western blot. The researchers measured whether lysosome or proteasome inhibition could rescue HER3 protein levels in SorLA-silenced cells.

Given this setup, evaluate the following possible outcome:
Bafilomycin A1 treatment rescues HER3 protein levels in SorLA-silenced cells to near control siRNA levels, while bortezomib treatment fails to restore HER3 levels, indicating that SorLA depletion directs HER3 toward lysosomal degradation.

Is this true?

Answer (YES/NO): YES